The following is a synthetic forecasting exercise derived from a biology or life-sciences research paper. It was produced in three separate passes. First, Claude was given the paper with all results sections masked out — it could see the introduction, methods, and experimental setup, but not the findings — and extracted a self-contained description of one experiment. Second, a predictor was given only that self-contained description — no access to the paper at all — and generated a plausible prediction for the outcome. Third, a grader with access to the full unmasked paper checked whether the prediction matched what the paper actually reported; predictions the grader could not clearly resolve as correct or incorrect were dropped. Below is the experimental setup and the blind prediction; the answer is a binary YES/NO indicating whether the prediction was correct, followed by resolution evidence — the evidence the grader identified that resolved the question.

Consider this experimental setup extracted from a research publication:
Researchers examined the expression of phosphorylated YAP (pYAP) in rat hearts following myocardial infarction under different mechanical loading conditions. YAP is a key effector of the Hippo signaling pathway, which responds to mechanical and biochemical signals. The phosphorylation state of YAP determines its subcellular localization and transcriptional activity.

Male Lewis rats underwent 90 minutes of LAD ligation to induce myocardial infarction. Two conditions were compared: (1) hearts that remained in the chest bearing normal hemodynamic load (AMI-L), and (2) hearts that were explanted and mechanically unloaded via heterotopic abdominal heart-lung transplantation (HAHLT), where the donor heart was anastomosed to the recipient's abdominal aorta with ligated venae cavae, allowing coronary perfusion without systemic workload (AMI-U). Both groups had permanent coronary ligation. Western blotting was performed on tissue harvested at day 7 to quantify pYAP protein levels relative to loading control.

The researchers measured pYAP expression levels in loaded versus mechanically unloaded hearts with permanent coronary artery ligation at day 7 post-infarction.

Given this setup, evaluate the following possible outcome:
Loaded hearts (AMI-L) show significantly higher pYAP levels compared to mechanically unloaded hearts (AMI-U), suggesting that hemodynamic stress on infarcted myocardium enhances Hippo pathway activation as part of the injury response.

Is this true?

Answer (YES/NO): NO